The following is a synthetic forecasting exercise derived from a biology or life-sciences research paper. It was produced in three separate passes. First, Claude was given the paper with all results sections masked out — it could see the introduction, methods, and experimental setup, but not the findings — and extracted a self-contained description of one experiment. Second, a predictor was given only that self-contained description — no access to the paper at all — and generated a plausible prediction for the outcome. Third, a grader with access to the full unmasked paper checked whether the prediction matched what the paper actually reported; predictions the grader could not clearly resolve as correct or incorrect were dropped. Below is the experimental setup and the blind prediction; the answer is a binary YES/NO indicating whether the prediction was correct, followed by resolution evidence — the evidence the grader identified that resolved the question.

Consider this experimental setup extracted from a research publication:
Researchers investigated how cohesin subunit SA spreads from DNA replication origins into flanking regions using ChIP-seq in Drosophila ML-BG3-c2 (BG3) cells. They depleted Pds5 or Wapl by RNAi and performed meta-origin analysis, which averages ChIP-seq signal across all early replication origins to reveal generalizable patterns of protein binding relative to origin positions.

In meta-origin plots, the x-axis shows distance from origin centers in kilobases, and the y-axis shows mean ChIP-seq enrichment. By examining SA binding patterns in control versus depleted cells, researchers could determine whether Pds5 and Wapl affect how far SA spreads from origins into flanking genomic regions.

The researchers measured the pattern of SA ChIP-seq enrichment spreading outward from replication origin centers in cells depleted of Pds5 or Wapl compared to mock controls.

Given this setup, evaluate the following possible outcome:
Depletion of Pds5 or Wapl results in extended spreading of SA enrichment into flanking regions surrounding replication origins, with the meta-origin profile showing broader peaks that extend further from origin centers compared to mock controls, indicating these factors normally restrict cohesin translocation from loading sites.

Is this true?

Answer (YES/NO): YES